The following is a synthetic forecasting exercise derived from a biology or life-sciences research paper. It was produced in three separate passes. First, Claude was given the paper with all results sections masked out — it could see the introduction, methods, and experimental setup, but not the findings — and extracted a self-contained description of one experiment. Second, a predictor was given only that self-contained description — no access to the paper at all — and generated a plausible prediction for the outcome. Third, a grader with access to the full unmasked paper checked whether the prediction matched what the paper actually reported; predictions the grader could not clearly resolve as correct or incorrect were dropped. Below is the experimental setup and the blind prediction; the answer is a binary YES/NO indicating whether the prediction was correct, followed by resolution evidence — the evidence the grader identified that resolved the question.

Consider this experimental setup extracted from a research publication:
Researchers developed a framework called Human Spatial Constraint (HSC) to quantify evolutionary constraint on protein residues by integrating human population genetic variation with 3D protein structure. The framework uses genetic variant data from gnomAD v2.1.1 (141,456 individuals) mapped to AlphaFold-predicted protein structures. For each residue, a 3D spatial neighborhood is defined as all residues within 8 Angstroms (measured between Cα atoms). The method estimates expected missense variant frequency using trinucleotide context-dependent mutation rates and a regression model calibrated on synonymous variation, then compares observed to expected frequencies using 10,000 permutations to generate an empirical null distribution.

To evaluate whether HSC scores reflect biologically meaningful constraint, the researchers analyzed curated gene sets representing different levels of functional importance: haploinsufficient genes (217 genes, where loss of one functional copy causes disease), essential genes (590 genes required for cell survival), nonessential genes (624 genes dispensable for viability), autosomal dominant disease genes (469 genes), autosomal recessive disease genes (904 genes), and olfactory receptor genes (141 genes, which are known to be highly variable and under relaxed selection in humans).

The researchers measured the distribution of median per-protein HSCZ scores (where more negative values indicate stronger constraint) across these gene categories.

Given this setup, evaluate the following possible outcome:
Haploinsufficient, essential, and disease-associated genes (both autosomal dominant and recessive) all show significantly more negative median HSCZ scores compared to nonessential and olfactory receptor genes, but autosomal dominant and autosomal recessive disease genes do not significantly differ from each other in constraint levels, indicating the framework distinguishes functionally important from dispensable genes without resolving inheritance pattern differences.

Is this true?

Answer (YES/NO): NO